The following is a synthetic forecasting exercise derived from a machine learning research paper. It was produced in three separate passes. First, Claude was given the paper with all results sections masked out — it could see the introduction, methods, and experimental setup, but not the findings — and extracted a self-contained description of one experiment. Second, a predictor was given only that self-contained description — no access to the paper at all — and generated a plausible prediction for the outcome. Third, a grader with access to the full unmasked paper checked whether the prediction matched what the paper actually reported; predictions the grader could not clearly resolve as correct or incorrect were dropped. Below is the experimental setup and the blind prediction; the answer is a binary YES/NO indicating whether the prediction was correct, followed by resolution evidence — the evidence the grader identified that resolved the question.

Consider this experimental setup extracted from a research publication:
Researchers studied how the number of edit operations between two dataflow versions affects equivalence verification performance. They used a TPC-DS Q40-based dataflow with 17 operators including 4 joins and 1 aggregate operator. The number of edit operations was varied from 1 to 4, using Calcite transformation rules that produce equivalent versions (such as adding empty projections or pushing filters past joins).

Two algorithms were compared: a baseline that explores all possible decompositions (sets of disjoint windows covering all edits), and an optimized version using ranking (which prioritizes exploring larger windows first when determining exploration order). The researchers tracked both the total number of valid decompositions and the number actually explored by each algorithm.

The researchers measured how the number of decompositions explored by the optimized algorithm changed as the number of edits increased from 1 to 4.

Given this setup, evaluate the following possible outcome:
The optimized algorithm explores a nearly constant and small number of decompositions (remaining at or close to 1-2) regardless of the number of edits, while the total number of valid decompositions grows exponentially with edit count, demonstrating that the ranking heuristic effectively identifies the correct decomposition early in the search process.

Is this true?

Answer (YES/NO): NO